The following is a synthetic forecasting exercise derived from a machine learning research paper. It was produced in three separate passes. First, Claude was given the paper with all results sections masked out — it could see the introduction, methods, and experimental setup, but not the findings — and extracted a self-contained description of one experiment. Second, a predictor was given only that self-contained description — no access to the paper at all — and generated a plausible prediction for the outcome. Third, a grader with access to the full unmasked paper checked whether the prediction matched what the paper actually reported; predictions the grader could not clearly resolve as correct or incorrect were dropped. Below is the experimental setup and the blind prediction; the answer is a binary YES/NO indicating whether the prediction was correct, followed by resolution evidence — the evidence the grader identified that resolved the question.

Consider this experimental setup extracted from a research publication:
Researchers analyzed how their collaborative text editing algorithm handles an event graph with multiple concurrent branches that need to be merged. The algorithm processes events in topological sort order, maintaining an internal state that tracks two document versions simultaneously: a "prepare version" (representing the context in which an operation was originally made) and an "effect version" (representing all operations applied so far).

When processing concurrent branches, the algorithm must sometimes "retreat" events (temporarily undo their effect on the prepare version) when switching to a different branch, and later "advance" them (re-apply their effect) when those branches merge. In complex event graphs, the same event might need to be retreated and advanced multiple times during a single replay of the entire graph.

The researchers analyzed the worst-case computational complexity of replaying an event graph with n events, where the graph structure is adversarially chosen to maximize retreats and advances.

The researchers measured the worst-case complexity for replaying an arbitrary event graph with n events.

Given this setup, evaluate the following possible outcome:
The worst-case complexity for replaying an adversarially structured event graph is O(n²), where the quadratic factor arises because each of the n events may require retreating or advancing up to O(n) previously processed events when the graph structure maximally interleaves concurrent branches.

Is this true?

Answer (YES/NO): NO